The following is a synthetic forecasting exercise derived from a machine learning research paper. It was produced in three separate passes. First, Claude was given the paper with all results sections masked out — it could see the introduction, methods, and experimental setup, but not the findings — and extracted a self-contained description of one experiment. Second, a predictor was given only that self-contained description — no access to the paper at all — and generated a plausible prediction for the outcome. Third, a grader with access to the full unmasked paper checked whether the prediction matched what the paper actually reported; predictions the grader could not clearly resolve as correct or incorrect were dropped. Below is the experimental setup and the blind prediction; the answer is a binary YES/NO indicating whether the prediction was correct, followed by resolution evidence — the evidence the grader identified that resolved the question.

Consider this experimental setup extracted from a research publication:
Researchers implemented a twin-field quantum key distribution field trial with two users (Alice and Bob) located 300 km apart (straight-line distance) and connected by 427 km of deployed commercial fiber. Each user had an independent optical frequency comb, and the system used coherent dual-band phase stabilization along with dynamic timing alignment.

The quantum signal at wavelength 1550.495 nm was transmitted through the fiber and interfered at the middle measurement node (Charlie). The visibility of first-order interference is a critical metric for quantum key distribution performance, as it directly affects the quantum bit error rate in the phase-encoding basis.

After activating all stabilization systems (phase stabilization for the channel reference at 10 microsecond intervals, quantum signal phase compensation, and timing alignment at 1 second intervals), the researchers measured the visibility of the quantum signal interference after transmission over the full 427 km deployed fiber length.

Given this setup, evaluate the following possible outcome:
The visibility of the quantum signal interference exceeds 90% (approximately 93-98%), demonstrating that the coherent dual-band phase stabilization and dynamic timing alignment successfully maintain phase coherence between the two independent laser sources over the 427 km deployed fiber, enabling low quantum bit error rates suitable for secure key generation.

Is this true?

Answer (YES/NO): YES